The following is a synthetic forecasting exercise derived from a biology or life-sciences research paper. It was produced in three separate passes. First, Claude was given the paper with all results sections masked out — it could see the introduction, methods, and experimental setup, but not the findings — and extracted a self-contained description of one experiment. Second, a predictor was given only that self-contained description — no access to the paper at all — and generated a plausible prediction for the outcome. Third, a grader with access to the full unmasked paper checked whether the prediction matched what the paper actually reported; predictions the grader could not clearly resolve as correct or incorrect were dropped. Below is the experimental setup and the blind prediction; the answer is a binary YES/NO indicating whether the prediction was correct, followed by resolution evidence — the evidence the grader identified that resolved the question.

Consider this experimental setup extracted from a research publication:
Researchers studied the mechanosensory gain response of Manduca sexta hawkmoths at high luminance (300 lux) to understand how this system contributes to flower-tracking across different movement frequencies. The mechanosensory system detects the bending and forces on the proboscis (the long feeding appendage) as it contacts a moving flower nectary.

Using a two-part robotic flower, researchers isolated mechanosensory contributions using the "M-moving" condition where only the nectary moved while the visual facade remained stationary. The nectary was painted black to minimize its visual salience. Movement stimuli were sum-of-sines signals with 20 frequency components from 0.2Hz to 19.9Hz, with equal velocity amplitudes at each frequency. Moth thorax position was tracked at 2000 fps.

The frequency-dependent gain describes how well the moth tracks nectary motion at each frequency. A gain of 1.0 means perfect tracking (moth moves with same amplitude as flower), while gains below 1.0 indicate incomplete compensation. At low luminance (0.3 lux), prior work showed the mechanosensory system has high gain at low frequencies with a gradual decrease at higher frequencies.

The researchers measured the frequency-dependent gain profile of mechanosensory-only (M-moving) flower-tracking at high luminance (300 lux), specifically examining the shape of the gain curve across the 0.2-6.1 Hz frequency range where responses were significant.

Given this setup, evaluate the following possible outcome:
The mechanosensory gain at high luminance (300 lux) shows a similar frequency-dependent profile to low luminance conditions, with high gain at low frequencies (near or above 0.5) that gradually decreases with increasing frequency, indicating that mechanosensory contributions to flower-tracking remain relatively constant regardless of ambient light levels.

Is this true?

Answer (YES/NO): NO